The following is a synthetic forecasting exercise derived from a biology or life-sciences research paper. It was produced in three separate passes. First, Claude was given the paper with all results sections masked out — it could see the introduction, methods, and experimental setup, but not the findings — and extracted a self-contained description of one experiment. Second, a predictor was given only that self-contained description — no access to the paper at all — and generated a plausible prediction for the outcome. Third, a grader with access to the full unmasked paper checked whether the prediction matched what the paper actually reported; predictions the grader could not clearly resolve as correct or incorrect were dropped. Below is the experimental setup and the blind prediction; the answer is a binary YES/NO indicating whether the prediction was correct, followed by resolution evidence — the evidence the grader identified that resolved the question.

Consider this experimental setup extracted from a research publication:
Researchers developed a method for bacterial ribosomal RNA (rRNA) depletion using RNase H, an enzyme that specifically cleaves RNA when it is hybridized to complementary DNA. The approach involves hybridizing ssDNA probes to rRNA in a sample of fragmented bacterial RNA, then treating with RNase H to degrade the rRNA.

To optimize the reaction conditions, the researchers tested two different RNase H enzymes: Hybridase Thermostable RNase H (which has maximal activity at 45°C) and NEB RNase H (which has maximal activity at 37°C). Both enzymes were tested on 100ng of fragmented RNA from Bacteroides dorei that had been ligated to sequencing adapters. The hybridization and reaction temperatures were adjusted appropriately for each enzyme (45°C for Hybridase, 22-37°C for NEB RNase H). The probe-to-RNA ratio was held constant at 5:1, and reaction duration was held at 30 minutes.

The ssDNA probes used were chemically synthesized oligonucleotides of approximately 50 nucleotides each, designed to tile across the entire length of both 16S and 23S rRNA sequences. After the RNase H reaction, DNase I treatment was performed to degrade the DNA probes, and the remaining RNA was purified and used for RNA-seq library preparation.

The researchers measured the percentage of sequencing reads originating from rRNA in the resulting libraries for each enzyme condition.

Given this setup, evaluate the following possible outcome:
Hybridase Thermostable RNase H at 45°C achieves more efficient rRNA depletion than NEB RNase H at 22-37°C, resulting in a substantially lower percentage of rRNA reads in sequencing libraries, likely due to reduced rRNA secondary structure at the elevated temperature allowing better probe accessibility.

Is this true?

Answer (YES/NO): YES